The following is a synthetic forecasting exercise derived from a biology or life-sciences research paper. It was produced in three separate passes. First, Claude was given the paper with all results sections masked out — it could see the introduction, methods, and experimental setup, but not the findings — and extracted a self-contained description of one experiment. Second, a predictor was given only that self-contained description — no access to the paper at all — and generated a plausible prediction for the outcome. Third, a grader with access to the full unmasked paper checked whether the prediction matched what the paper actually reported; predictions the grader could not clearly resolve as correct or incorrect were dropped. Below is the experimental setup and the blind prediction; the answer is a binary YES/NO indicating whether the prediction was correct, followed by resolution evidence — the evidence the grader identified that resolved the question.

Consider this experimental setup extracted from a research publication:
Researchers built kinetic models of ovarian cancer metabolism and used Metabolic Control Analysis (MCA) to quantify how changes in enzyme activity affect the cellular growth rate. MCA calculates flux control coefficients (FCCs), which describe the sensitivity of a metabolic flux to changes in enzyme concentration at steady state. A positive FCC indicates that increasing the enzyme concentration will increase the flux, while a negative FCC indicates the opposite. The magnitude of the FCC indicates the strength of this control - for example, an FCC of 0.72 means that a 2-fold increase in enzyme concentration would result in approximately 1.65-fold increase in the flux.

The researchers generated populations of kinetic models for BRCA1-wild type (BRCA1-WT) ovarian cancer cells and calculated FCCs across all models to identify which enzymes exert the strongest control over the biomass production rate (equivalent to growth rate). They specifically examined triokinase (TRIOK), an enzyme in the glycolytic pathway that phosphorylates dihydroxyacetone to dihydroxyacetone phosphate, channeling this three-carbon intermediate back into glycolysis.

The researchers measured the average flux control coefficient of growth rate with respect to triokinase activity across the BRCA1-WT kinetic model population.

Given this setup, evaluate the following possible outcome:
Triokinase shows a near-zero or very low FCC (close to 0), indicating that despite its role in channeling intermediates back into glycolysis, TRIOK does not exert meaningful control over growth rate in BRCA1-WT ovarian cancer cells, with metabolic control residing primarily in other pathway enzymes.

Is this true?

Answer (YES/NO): NO